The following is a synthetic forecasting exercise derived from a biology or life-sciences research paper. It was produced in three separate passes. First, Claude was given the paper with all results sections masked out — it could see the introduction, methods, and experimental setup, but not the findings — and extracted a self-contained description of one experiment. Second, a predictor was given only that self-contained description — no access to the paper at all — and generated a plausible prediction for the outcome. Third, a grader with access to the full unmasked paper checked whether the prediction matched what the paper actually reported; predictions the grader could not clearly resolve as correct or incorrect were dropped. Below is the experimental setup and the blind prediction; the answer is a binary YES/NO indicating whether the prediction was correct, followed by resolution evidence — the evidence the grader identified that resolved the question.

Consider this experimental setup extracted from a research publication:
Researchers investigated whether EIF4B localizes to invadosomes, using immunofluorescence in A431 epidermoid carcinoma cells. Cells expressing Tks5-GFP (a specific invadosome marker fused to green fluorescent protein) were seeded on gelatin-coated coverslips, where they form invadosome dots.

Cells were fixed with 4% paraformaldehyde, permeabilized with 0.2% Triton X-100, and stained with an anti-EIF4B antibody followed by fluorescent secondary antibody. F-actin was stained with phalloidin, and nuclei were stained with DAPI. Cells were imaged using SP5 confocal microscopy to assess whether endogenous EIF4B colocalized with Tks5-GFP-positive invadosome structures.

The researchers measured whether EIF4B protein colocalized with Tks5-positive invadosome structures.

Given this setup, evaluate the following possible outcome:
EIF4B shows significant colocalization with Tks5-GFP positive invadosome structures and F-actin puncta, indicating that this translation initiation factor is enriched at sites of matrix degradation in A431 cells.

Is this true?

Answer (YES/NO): YES